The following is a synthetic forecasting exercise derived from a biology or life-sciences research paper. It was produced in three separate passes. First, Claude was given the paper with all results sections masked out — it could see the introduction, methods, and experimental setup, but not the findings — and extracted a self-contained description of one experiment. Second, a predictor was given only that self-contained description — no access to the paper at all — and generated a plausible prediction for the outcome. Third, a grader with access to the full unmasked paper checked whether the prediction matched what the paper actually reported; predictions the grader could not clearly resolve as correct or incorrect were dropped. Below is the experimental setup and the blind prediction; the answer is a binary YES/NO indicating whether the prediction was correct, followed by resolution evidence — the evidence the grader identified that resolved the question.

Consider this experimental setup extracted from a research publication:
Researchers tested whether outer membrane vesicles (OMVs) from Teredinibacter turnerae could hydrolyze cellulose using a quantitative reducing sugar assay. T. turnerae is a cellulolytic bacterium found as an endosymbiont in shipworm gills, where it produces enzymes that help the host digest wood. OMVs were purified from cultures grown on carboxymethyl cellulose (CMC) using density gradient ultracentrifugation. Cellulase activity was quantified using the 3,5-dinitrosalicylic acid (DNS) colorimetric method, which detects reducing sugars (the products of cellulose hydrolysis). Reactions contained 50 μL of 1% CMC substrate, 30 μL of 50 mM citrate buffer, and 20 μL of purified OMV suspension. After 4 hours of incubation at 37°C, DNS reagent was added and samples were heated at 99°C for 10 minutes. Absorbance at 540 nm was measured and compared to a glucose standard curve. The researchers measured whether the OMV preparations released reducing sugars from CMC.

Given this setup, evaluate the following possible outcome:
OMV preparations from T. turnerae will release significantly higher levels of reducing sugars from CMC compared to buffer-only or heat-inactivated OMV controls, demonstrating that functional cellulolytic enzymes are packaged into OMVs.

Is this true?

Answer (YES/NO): NO